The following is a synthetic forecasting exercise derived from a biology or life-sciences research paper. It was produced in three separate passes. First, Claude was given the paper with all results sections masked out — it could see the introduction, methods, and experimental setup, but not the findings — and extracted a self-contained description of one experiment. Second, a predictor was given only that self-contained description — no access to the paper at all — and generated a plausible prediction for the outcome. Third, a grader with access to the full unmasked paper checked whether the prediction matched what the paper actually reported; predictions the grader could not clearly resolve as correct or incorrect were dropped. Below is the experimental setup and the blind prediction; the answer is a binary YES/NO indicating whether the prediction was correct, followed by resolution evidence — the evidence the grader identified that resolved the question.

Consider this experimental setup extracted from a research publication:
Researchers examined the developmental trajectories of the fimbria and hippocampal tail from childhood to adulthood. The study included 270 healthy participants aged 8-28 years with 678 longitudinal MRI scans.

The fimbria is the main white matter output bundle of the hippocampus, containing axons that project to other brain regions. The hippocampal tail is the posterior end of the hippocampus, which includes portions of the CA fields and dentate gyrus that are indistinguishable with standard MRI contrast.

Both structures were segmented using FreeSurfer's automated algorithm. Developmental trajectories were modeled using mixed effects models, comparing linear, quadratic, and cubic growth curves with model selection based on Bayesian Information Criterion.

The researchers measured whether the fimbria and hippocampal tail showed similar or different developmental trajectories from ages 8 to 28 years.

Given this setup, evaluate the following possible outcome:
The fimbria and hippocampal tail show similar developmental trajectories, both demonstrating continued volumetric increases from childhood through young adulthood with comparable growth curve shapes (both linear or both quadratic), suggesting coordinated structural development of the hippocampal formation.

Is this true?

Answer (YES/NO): NO